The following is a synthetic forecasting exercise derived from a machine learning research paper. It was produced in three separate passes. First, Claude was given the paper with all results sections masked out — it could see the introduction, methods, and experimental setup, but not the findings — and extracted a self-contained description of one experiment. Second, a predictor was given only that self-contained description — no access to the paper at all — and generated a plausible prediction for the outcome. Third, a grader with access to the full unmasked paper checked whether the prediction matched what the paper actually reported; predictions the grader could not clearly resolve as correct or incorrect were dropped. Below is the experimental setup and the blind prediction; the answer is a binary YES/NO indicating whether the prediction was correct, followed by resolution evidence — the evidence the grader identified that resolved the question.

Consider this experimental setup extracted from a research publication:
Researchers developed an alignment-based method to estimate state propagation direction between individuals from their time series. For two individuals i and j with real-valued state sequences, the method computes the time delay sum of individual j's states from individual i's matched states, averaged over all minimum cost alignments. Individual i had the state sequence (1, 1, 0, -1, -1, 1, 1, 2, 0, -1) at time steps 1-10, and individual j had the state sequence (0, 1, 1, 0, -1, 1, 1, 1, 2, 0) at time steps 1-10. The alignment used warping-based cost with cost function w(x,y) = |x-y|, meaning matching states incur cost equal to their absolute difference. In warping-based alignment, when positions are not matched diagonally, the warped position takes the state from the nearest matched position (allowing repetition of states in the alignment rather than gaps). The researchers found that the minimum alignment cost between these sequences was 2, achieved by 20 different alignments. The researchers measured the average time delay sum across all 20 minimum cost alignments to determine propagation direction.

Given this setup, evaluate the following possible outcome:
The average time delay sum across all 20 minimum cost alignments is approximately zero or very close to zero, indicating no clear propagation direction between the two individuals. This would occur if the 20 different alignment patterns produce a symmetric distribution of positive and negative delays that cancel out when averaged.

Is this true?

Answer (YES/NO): NO